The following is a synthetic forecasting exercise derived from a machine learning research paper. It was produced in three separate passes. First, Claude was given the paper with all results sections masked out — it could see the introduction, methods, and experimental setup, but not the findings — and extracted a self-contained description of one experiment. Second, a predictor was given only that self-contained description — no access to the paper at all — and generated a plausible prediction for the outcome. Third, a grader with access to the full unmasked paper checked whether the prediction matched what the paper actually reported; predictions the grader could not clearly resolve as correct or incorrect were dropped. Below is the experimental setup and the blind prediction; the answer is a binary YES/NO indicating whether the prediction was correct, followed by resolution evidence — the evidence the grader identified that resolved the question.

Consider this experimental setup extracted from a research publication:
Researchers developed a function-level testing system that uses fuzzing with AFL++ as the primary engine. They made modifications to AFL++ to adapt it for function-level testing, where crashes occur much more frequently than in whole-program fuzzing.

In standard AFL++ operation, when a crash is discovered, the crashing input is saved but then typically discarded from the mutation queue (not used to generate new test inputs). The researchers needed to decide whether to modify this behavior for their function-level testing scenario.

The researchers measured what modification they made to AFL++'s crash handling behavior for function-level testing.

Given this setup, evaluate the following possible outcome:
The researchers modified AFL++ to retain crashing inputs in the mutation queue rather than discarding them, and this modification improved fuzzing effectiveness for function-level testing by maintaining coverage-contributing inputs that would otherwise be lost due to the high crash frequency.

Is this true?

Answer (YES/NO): YES